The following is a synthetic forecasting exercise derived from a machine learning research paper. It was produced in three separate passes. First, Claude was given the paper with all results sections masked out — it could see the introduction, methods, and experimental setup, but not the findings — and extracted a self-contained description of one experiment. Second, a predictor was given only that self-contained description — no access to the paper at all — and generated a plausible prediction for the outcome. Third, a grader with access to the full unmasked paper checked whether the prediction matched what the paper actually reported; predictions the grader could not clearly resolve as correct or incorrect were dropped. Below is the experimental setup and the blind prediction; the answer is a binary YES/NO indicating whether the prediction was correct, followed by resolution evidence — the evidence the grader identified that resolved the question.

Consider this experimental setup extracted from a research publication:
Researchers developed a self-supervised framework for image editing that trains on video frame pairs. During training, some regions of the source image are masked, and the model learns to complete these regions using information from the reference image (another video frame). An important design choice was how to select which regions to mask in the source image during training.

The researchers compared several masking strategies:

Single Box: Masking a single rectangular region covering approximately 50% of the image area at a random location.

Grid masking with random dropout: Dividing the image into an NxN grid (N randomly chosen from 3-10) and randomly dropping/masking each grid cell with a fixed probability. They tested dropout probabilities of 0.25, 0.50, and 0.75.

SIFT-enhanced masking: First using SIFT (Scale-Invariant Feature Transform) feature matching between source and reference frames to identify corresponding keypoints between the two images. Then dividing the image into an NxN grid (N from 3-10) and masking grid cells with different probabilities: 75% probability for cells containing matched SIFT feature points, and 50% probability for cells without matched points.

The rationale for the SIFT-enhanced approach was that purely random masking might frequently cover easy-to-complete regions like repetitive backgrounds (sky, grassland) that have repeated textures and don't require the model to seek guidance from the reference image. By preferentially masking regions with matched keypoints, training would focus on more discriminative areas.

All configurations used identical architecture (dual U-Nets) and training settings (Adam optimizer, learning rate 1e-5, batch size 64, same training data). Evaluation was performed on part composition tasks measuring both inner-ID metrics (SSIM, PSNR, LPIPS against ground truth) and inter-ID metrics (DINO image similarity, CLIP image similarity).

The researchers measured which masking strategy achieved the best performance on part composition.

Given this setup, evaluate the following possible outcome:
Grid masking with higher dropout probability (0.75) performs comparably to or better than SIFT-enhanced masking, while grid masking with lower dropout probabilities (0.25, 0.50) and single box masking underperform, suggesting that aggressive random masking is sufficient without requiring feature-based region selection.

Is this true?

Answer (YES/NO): NO